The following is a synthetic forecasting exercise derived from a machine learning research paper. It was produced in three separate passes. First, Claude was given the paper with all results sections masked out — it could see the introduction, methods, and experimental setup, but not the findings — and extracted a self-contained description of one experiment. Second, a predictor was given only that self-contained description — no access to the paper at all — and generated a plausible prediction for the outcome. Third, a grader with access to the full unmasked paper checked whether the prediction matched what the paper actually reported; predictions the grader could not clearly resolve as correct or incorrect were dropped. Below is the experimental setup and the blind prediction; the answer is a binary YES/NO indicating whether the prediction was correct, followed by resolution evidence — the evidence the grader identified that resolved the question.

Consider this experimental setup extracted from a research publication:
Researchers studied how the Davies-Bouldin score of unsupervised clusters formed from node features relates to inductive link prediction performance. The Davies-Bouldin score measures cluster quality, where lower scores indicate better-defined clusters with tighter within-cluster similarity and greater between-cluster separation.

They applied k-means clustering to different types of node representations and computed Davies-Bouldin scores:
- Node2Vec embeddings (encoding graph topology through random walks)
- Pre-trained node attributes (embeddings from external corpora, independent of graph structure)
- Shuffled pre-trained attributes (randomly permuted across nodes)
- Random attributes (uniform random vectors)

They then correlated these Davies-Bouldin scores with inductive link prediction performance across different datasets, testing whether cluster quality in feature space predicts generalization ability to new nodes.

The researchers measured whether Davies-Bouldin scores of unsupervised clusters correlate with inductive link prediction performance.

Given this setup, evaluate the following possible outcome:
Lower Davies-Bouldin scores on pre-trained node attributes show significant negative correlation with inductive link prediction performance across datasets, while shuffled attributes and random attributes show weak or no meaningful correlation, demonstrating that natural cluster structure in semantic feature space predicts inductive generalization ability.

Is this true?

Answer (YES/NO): NO